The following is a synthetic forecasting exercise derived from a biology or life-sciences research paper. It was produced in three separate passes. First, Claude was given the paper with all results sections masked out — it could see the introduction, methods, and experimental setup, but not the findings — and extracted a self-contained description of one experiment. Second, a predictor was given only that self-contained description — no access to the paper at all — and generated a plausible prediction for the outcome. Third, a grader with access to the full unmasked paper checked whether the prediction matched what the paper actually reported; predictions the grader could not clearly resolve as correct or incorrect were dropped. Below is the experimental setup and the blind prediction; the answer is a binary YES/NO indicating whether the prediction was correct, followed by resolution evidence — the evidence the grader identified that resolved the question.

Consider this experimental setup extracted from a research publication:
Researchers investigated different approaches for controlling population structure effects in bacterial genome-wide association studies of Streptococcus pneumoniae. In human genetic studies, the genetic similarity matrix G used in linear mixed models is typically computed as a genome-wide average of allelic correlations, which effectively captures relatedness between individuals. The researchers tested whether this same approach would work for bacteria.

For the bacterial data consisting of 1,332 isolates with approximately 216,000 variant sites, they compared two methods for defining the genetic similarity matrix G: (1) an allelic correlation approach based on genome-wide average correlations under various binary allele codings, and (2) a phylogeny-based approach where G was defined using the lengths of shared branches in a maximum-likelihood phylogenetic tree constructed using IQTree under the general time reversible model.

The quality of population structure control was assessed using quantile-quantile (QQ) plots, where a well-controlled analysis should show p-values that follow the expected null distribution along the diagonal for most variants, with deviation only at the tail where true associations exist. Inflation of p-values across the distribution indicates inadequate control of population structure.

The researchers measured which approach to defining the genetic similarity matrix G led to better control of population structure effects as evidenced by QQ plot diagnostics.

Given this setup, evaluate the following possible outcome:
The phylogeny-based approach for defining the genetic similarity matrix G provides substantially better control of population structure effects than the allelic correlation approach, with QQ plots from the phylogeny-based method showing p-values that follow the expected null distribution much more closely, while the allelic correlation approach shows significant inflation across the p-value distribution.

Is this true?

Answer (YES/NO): YES